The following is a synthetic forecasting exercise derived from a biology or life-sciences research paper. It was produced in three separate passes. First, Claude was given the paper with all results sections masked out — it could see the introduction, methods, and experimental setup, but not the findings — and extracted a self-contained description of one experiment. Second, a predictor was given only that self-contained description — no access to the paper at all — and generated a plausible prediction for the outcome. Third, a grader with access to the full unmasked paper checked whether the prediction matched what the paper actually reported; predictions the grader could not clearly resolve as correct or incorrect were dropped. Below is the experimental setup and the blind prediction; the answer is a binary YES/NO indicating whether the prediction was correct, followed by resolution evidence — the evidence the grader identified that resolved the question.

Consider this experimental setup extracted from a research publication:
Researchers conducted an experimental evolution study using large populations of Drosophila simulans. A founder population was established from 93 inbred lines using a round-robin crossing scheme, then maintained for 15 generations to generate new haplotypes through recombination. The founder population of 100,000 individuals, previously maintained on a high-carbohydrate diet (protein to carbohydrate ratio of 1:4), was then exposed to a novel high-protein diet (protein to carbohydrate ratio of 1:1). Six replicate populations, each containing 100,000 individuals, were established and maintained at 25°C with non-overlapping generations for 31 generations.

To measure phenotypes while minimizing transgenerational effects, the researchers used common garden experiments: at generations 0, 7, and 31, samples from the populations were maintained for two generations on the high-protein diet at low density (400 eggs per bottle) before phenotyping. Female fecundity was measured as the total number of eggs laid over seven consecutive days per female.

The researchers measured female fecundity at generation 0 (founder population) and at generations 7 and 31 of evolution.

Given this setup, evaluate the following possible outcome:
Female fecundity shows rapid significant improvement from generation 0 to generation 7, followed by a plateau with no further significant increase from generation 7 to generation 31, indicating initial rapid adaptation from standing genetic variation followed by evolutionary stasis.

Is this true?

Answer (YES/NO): YES